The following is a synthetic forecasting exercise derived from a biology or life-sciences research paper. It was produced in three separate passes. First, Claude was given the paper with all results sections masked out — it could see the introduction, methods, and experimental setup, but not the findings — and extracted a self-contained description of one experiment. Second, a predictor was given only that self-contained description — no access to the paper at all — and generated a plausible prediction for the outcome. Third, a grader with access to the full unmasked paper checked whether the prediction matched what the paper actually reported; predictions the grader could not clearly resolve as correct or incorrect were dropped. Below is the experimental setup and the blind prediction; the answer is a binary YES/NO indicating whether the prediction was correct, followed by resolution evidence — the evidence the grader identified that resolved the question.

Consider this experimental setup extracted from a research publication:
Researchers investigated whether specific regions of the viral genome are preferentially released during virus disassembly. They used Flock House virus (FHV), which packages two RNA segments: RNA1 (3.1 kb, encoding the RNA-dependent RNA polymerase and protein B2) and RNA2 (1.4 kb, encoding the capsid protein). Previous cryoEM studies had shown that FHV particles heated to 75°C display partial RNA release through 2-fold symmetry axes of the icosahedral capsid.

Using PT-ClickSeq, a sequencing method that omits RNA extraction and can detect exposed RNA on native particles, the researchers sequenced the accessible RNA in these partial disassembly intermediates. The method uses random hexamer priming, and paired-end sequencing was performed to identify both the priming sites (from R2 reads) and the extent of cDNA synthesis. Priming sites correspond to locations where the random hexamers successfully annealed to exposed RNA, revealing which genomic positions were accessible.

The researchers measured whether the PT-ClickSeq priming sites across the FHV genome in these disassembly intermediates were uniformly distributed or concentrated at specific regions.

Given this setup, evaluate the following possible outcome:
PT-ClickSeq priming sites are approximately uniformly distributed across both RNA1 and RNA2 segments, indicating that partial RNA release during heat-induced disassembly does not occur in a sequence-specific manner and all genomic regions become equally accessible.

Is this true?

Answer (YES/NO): NO